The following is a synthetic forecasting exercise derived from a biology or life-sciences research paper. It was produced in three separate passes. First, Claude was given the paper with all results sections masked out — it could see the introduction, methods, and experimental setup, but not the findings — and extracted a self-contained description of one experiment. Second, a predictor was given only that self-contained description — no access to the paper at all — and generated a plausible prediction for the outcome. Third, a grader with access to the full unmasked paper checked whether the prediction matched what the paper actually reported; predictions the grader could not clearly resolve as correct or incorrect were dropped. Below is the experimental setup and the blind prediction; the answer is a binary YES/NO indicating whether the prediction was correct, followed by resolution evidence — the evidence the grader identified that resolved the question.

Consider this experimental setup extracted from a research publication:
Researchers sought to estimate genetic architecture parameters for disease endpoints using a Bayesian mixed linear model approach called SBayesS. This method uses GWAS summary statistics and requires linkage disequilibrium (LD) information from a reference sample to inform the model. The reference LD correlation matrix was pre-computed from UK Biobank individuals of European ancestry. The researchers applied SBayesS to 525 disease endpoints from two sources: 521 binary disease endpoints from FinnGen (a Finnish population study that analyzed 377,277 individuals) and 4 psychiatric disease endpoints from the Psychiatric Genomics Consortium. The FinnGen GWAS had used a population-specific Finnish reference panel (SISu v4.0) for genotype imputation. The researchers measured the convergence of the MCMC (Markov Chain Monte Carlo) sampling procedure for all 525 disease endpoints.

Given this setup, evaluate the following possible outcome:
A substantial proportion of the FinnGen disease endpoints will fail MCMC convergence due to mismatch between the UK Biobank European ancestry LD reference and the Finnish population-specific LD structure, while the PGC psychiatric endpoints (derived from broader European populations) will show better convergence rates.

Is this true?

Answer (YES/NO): NO